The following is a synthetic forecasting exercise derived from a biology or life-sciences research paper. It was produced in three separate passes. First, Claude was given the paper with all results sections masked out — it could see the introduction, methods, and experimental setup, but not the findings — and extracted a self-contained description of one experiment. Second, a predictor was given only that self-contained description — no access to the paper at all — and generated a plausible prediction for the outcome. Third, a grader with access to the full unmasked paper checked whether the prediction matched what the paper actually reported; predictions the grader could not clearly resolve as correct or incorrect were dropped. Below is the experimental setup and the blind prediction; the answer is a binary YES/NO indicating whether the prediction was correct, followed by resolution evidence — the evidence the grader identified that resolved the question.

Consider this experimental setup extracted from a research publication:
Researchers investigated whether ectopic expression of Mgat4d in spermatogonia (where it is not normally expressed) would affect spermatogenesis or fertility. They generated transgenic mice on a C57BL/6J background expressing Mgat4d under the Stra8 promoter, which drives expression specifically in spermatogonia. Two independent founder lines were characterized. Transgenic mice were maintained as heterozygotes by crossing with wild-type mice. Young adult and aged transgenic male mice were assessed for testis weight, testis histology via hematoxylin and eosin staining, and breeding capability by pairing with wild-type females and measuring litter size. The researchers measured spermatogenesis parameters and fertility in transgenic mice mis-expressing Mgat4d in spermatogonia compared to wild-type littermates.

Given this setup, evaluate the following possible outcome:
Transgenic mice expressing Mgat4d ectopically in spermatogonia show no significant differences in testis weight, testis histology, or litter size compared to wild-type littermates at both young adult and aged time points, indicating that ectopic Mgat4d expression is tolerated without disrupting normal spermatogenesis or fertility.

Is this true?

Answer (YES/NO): YES